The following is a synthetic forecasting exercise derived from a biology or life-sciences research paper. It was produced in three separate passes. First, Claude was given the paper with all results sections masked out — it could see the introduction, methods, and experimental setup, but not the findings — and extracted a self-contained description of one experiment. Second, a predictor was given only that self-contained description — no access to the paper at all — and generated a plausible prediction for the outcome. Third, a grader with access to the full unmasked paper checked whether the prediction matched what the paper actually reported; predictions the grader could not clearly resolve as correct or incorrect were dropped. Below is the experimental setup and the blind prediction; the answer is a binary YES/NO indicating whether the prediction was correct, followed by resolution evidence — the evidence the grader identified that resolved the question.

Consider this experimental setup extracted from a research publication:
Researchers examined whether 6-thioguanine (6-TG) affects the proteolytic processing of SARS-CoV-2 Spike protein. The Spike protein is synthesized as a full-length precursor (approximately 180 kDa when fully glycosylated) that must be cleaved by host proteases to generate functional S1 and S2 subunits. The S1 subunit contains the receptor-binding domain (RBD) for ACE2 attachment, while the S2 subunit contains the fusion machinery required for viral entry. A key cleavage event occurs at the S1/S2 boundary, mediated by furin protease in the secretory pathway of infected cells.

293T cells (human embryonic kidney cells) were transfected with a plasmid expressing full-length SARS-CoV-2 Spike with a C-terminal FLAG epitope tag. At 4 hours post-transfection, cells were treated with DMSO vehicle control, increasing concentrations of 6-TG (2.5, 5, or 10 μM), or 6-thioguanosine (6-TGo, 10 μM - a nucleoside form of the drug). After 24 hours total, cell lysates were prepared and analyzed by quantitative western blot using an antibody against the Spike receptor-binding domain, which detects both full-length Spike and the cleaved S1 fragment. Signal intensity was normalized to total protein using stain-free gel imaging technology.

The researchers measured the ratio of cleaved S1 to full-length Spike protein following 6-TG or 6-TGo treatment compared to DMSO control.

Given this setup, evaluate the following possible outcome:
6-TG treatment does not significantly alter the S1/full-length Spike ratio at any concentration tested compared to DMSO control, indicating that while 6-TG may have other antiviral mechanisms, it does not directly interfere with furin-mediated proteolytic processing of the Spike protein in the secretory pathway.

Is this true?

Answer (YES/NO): NO